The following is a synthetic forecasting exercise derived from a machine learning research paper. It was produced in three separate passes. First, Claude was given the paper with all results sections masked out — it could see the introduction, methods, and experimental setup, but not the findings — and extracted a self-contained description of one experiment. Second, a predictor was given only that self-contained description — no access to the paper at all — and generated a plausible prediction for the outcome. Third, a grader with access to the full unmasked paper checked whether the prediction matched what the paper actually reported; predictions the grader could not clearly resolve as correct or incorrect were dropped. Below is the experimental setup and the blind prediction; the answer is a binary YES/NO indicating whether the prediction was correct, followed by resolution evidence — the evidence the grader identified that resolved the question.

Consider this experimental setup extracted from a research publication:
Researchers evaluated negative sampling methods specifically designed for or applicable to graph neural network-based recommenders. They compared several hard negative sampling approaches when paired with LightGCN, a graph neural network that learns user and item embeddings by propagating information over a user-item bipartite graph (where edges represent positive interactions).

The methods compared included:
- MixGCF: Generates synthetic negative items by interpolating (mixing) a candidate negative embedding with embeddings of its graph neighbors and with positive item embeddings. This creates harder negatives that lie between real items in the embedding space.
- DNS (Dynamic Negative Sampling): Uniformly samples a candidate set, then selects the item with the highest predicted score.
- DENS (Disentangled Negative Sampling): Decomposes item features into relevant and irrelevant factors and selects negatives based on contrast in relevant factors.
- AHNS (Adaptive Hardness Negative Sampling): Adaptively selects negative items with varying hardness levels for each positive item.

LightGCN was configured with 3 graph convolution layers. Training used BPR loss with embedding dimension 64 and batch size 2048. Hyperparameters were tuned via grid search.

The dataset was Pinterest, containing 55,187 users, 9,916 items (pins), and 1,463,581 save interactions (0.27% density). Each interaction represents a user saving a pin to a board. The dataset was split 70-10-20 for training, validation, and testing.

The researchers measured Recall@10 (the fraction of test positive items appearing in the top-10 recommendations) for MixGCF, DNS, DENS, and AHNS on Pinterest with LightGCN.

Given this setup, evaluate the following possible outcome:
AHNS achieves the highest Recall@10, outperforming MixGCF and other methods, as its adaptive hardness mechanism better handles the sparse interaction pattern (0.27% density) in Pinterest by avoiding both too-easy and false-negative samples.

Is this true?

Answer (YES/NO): NO